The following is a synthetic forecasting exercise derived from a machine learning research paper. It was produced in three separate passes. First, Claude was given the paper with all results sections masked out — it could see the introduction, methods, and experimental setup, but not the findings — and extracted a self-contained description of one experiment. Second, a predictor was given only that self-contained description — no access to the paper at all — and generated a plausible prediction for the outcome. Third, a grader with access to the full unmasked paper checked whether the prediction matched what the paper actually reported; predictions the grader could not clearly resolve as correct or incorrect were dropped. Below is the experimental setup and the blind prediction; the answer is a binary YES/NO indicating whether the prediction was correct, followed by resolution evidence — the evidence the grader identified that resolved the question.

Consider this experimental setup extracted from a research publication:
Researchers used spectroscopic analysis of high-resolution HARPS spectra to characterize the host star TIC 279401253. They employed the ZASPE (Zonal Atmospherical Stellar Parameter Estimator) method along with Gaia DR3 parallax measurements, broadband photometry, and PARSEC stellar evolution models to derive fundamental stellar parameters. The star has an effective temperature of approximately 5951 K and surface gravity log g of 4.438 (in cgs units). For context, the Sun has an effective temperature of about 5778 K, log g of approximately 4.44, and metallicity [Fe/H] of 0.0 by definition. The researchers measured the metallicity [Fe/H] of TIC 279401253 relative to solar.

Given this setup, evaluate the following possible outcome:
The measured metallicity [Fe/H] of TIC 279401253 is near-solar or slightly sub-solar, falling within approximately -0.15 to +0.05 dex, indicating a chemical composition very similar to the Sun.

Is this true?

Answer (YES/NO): NO